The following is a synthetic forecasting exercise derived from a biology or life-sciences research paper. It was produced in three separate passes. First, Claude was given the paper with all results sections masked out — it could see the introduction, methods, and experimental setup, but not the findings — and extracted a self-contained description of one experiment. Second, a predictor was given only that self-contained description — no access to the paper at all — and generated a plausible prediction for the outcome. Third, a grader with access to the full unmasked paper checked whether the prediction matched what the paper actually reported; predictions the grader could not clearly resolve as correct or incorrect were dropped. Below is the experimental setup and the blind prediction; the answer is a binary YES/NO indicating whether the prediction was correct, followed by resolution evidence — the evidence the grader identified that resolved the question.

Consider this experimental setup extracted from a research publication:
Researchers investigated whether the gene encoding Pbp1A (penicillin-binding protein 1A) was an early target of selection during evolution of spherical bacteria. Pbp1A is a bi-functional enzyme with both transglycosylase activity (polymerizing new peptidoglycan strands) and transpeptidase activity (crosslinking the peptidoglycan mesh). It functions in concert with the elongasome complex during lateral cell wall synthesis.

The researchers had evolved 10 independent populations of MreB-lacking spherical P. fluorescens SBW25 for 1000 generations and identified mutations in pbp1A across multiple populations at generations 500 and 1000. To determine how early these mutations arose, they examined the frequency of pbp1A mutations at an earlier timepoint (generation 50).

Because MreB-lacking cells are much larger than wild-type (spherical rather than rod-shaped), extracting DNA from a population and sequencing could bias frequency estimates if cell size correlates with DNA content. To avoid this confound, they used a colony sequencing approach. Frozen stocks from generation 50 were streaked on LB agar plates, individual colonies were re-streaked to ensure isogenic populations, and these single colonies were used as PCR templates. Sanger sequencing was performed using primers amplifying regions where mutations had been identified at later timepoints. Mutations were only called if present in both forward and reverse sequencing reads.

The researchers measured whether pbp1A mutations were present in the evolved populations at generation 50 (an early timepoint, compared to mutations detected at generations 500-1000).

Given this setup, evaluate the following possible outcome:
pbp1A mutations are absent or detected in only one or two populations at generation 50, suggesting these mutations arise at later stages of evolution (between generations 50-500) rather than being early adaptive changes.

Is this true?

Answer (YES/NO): NO